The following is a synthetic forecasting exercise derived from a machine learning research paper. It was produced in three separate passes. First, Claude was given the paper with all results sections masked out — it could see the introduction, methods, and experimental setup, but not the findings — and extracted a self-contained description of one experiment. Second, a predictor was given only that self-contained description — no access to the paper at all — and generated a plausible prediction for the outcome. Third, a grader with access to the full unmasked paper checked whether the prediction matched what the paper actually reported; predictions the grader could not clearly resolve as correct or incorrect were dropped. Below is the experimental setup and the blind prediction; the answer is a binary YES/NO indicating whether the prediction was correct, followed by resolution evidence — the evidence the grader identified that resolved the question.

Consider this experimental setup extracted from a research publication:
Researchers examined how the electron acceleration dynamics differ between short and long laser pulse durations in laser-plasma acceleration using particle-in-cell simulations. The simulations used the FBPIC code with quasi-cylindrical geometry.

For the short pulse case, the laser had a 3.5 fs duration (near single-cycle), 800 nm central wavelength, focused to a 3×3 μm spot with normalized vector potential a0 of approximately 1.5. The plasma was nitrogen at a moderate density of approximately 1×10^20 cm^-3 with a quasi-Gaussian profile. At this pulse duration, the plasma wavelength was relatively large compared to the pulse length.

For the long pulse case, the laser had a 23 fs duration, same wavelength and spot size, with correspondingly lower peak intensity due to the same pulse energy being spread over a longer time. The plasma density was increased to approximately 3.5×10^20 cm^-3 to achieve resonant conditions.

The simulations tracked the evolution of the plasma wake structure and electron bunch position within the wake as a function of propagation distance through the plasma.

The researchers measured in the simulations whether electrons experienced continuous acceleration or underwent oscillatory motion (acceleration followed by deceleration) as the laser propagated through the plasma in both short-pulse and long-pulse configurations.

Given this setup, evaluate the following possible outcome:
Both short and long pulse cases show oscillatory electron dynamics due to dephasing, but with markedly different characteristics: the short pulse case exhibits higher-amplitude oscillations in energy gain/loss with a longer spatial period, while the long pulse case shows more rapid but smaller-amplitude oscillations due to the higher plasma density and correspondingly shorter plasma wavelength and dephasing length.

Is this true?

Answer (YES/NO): NO